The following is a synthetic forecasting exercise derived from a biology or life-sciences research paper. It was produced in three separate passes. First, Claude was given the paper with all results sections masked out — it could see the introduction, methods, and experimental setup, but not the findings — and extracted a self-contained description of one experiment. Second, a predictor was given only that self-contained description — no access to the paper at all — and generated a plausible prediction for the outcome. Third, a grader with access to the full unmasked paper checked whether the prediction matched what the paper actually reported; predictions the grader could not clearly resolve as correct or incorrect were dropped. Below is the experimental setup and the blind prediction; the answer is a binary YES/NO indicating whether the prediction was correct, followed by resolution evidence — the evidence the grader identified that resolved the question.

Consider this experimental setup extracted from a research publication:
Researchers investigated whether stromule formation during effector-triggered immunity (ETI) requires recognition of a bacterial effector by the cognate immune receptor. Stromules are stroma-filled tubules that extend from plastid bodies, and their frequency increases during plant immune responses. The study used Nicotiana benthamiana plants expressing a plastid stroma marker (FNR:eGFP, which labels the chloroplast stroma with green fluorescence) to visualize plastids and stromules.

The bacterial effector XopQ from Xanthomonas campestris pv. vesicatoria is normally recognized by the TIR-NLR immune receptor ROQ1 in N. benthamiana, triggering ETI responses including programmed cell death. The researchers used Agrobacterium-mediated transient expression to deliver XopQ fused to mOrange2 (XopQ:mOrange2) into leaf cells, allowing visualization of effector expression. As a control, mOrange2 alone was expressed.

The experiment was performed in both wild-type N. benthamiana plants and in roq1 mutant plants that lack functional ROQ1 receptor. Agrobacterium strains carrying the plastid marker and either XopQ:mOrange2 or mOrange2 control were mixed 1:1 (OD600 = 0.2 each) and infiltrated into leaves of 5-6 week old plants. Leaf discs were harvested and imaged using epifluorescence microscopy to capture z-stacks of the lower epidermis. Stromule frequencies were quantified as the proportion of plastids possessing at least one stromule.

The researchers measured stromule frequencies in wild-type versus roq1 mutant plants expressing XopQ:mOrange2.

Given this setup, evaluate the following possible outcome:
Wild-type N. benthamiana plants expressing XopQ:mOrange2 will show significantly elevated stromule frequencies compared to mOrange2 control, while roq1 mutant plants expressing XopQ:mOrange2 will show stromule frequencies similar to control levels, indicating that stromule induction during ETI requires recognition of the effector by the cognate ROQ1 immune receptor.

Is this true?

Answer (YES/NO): YES